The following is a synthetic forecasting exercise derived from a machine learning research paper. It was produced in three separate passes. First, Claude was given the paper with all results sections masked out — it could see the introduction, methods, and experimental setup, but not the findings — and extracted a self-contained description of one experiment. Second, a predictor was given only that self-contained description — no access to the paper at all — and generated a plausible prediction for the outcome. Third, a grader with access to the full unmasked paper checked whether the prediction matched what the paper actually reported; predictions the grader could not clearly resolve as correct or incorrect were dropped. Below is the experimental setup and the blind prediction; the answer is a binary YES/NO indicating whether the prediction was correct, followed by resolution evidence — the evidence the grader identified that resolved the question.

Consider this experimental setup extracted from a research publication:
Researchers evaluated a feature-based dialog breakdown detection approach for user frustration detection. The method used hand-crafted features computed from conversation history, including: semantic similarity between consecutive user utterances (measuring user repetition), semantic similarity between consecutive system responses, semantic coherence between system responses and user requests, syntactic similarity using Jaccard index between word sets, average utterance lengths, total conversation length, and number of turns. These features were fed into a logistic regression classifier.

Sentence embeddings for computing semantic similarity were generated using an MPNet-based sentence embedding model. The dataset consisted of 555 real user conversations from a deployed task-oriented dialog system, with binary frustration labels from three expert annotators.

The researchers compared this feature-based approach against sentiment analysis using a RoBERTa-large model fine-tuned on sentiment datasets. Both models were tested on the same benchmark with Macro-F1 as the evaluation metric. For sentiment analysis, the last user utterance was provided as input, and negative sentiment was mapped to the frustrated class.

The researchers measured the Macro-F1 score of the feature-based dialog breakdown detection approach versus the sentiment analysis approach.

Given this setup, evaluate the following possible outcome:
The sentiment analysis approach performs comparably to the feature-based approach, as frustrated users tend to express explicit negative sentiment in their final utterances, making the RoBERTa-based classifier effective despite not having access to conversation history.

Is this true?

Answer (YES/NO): NO